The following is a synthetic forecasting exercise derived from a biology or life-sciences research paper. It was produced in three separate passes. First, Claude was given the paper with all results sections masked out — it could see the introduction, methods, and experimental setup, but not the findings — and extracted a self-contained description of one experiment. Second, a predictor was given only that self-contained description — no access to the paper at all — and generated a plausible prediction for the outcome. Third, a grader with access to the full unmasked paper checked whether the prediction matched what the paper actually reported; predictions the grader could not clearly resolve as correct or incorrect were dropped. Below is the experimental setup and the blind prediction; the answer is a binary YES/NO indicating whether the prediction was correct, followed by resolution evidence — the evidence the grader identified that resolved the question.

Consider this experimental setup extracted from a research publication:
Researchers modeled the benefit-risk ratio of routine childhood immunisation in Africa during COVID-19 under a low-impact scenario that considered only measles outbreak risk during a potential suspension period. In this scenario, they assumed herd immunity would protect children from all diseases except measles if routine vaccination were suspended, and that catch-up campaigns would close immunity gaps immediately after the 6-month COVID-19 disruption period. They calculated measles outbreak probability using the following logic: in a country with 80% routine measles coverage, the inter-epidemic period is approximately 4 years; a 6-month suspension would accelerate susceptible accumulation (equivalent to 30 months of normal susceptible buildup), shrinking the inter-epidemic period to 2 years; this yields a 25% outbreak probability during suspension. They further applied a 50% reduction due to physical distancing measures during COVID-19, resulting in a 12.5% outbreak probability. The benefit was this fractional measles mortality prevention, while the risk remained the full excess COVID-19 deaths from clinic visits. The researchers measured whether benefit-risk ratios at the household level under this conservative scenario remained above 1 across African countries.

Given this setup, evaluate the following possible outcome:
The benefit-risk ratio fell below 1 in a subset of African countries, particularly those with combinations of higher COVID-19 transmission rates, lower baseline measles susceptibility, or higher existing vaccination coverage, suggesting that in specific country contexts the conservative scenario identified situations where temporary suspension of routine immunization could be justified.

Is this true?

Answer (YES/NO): NO